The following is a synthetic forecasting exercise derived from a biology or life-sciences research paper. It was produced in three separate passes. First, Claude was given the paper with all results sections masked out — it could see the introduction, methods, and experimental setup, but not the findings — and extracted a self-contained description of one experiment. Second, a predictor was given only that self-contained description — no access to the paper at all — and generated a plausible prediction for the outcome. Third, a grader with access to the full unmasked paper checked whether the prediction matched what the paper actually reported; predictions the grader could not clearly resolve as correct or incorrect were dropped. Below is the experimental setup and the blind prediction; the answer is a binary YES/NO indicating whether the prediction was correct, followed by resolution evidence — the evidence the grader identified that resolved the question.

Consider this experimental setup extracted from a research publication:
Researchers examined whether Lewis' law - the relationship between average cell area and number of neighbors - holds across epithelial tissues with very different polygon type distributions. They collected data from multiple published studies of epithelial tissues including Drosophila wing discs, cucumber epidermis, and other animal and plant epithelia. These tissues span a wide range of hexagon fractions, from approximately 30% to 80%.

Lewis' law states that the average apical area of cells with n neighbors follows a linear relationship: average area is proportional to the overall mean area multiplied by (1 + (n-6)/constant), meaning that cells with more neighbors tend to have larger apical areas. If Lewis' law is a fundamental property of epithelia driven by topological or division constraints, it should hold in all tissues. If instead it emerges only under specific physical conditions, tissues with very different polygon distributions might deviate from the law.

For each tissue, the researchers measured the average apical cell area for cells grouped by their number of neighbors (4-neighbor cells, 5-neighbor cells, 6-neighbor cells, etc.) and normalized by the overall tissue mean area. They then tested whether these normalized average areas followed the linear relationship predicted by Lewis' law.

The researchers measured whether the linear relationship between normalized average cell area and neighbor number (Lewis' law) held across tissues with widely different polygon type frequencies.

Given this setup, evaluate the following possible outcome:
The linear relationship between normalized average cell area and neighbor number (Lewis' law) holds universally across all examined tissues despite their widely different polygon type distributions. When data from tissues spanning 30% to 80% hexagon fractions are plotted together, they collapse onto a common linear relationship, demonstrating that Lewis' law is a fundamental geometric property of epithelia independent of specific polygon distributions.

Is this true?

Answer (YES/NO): NO